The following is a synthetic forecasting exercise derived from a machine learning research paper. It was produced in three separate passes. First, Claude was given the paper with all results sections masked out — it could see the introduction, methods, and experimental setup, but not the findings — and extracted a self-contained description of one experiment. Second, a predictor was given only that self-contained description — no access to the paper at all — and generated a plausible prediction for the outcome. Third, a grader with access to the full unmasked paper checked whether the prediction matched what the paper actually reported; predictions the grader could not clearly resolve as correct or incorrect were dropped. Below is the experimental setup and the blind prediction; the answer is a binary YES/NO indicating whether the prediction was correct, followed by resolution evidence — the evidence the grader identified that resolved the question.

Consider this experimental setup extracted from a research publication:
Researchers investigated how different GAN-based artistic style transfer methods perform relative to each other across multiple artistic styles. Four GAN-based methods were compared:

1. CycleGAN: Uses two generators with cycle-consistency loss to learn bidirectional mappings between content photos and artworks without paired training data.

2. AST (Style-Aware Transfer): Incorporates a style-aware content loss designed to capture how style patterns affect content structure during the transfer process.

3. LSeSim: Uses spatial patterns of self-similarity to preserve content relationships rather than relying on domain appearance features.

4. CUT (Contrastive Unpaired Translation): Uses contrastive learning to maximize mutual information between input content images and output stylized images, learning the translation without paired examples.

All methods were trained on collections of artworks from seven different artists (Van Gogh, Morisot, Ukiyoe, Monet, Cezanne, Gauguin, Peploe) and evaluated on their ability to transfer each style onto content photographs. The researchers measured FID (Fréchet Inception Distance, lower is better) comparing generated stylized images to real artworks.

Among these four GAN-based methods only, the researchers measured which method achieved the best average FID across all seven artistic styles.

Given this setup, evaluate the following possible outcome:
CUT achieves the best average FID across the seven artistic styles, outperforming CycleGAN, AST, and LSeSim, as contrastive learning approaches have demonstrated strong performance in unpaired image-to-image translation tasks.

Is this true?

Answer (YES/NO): YES